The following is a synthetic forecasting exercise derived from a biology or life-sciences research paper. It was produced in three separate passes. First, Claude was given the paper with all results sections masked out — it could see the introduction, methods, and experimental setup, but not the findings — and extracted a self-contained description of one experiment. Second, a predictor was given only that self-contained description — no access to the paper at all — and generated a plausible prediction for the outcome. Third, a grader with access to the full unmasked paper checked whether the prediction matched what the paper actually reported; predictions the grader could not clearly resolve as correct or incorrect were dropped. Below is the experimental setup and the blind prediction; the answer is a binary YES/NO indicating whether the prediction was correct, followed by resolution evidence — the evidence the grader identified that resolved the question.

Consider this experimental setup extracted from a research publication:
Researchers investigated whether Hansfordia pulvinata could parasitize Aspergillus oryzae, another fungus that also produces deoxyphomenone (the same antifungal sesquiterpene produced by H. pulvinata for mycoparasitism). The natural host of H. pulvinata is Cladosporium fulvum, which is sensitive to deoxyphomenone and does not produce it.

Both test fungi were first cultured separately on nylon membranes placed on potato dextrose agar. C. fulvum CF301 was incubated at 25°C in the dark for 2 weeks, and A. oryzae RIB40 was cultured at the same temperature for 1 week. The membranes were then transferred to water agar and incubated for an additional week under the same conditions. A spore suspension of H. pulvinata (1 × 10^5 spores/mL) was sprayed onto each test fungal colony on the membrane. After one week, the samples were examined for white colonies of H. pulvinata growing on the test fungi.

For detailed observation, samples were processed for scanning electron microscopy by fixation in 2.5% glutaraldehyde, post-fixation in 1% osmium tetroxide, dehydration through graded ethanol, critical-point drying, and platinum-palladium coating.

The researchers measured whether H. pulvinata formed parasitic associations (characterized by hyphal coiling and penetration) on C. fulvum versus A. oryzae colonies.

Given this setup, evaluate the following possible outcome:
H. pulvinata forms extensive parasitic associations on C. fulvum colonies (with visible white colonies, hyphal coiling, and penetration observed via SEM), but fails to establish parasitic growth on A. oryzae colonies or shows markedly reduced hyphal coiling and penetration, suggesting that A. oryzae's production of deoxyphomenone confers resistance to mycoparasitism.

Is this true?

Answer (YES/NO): NO